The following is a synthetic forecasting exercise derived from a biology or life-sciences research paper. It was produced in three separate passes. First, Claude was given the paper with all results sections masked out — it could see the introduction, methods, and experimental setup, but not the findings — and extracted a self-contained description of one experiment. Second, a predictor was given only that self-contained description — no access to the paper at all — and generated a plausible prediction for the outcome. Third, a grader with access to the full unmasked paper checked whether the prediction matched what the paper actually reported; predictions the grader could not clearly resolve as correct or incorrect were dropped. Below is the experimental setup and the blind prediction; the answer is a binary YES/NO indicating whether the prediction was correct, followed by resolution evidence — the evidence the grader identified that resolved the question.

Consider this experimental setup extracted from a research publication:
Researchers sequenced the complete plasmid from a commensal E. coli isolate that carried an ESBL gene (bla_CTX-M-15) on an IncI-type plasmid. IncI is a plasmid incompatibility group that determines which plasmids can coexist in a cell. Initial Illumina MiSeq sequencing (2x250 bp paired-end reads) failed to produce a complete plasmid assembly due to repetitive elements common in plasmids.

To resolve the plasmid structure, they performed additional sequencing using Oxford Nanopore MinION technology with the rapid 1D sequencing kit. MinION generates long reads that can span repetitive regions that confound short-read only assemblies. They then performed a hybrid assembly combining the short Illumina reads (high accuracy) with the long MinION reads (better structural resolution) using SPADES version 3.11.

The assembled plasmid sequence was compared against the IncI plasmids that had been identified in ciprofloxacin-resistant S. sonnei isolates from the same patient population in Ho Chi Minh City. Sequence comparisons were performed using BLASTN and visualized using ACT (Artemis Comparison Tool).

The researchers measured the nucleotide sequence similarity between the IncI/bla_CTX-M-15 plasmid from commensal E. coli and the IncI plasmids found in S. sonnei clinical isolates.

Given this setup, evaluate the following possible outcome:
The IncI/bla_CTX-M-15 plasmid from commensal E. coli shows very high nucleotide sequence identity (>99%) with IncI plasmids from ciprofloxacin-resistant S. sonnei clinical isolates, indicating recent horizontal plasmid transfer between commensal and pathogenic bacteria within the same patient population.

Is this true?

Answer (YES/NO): YES